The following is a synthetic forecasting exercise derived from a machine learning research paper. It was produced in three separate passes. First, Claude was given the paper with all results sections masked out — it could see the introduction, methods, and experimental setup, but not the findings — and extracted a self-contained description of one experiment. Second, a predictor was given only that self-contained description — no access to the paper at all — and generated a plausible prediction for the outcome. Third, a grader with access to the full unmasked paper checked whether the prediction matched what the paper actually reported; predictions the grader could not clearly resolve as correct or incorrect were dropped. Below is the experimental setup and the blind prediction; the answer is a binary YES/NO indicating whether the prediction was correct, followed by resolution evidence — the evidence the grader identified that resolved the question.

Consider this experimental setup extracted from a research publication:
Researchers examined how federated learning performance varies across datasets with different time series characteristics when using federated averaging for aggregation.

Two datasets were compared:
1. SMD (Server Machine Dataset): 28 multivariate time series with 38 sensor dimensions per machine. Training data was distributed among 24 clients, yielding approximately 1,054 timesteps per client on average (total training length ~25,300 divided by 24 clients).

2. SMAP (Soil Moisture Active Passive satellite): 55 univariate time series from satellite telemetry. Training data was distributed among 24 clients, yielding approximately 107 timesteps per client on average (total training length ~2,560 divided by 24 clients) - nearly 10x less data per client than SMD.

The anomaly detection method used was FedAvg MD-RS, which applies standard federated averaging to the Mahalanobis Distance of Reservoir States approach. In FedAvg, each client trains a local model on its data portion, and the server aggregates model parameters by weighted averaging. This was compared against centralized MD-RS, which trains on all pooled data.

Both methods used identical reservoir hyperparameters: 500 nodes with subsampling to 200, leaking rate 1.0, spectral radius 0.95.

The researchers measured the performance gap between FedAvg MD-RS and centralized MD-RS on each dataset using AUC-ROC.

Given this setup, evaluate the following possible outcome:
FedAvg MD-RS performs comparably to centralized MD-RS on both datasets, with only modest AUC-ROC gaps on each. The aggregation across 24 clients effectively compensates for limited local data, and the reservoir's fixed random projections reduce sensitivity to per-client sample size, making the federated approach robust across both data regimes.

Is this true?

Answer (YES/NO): NO